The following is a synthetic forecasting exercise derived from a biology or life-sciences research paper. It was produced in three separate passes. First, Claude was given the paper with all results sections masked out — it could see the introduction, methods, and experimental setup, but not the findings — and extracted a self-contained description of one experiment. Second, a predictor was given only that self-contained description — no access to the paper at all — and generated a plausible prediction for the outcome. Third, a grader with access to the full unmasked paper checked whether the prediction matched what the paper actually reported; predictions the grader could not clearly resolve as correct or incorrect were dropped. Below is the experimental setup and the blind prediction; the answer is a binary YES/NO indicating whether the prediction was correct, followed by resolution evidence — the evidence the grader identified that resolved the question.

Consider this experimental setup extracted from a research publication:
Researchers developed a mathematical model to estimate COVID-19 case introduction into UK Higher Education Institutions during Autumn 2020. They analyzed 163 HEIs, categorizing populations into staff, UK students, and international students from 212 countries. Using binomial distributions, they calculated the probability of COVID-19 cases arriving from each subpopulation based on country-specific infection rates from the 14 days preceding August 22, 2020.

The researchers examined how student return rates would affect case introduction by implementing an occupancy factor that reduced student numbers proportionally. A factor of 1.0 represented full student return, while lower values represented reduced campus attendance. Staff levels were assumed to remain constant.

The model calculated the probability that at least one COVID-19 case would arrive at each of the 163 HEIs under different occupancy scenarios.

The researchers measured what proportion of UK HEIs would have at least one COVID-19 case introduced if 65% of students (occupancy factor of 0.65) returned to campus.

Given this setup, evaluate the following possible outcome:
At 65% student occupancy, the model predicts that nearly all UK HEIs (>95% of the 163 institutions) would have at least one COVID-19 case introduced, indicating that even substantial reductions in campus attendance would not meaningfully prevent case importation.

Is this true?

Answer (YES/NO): NO